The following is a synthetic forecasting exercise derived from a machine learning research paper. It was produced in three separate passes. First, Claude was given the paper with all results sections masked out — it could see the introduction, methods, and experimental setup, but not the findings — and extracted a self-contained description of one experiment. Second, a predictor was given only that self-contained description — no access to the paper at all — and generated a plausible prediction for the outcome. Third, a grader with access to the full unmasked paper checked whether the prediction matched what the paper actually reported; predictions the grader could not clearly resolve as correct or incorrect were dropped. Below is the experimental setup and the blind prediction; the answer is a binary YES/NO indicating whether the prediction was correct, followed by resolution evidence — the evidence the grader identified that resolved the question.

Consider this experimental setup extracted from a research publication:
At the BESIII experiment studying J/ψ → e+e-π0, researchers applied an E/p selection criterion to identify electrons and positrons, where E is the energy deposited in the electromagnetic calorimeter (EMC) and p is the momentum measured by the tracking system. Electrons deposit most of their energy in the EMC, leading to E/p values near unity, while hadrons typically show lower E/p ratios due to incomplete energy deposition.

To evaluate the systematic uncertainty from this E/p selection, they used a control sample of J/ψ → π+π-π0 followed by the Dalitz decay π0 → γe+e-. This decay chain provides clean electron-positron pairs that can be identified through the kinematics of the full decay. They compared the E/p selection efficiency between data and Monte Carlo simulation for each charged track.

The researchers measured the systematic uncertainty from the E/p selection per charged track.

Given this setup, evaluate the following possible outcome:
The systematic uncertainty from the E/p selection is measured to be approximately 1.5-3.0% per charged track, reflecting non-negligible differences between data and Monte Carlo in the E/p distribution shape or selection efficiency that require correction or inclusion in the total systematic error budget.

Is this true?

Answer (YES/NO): NO